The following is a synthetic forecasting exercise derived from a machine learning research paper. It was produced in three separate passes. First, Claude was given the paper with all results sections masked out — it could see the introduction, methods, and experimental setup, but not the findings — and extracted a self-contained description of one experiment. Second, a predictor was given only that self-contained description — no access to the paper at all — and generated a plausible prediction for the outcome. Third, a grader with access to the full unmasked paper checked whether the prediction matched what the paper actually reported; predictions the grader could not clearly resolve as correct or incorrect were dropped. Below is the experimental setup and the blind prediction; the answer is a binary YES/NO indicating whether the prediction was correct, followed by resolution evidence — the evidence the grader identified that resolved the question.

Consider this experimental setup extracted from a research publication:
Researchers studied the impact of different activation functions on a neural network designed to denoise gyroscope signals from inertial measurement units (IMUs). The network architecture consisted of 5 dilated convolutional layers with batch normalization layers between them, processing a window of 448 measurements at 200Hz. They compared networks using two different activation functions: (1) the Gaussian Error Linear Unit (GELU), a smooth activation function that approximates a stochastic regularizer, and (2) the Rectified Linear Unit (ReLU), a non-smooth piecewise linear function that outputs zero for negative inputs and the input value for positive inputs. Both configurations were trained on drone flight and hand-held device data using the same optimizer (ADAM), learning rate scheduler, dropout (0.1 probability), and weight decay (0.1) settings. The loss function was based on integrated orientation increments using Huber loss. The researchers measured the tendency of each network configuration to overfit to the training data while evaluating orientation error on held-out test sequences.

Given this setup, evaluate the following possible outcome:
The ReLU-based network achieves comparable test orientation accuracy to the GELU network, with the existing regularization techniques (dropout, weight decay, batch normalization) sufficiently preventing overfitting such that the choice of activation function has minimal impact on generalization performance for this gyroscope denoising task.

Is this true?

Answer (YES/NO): NO